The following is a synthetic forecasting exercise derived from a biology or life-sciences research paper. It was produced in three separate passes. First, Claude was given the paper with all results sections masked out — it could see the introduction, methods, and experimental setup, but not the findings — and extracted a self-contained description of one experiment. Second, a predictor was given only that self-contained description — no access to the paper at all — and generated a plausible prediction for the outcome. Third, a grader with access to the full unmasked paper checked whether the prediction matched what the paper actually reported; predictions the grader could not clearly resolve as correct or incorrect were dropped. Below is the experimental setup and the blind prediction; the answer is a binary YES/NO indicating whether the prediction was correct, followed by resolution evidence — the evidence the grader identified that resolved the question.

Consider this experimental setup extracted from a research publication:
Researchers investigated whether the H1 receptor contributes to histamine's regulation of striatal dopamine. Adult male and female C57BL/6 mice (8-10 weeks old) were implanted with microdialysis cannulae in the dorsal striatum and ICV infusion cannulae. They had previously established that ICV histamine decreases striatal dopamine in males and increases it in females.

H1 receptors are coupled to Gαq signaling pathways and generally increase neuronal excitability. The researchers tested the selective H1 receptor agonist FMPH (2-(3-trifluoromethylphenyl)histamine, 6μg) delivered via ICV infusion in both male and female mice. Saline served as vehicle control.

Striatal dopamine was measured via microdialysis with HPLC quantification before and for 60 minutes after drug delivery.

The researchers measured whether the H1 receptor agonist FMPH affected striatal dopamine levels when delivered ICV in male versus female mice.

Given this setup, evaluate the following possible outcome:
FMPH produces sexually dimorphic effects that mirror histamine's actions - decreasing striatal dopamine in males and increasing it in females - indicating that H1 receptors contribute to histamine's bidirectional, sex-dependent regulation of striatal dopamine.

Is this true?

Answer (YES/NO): NO